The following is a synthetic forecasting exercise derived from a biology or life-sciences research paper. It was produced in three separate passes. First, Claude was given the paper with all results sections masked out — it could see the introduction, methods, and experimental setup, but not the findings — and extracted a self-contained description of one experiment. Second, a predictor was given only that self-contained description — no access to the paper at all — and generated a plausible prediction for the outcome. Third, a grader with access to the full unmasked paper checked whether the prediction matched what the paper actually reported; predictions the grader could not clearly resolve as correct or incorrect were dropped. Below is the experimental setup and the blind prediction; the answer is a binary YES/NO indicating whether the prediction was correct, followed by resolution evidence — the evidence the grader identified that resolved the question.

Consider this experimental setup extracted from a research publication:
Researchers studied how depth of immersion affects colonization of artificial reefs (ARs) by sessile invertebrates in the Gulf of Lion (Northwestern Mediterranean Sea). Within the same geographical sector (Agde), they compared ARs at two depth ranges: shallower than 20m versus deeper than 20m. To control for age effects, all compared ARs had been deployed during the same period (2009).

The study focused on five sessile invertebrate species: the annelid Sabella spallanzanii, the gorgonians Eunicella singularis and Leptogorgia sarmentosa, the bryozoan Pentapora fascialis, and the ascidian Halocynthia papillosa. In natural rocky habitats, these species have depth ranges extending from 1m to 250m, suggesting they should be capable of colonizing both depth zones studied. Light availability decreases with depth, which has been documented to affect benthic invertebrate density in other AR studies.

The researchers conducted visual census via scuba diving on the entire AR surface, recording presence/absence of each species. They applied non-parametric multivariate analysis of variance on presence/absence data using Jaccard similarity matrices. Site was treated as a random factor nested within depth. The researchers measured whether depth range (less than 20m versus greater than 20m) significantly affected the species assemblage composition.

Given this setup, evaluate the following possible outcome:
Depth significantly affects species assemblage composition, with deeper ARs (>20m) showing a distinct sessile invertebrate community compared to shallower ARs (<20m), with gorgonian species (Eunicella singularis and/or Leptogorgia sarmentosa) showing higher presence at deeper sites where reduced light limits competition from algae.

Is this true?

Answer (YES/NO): NO